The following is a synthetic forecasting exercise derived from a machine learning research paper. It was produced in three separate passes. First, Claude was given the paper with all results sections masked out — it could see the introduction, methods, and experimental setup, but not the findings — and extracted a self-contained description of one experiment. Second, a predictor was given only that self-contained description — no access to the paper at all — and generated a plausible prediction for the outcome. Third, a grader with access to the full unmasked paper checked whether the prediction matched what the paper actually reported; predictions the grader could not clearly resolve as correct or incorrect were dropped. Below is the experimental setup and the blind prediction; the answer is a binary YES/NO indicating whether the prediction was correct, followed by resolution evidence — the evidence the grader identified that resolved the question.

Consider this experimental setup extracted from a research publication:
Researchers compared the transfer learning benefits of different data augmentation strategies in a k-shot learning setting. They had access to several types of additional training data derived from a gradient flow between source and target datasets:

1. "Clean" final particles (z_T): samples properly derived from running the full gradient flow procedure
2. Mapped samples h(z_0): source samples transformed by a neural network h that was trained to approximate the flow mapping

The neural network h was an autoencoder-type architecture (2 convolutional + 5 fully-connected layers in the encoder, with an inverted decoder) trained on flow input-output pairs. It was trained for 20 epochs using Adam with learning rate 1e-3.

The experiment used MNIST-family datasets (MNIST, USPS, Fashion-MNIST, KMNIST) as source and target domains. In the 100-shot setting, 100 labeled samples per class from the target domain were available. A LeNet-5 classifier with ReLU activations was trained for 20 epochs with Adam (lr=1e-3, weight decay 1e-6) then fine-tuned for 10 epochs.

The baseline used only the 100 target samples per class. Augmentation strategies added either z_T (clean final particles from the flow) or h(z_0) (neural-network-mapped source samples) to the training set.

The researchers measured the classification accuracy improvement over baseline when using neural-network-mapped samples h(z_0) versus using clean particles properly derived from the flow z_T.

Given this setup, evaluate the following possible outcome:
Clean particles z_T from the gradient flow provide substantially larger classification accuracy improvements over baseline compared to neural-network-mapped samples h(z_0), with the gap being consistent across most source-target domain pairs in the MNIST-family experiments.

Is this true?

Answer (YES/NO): YES